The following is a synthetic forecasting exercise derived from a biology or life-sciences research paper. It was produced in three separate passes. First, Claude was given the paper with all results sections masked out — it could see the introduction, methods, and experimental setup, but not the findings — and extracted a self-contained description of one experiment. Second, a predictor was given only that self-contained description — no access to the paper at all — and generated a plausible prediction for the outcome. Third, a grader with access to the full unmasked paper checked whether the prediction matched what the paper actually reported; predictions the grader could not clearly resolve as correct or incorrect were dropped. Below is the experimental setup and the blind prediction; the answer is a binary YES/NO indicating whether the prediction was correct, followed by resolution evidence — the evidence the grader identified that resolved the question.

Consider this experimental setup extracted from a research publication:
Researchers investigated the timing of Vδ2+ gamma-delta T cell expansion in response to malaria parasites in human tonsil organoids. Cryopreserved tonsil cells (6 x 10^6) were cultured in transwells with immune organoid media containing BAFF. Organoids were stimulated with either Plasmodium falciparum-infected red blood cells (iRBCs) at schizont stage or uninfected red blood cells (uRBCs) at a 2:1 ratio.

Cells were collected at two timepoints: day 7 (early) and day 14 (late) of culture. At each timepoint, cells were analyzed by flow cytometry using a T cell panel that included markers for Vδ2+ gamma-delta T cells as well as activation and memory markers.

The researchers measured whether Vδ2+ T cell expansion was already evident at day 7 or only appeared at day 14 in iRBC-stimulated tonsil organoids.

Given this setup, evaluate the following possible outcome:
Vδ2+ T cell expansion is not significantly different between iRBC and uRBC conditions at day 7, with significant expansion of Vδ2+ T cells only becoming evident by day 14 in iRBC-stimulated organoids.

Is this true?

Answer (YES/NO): NO